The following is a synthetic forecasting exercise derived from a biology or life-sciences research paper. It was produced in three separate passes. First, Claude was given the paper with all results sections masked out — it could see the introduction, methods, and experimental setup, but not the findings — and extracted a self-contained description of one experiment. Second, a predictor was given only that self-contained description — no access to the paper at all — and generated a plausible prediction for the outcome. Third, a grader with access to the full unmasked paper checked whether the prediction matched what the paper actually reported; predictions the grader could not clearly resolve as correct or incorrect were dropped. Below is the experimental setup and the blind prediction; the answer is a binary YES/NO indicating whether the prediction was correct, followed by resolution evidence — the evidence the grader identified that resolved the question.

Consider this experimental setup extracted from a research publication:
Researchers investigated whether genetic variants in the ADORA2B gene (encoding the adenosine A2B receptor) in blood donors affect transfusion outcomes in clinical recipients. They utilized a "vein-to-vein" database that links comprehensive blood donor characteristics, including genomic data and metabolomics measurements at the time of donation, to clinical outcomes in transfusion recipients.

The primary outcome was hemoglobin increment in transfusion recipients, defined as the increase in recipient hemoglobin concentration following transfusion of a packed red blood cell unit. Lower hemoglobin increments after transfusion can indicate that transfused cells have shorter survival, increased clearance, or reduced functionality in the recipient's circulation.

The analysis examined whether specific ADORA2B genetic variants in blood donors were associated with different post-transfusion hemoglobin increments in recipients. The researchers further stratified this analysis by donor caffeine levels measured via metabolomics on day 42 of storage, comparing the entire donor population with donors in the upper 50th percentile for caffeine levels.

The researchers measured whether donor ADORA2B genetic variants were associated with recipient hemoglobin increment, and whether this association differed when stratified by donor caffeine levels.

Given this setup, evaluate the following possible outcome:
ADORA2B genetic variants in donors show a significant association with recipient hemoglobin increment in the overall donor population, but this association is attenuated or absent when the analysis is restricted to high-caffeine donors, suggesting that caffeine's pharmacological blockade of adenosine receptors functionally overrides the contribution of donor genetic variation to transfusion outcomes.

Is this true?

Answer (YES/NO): NO